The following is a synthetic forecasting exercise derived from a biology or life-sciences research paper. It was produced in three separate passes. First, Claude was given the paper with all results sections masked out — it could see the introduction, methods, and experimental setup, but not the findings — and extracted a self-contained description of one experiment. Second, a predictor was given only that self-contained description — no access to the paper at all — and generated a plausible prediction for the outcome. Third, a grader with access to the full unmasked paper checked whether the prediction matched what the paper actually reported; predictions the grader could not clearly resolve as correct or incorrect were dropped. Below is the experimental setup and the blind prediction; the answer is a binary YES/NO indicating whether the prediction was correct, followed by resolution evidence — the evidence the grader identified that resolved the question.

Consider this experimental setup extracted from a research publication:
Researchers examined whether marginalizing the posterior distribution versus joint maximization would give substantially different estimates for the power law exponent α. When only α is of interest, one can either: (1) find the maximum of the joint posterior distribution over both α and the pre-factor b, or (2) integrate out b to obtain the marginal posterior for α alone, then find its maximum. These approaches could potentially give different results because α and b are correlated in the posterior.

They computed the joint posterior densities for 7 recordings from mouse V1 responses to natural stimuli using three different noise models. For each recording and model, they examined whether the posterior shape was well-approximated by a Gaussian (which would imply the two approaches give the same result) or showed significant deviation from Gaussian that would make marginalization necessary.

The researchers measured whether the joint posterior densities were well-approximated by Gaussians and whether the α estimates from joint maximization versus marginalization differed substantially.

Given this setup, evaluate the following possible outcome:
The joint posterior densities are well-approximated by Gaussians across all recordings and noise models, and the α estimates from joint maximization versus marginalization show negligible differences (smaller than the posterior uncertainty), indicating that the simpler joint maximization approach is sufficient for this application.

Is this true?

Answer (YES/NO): YES